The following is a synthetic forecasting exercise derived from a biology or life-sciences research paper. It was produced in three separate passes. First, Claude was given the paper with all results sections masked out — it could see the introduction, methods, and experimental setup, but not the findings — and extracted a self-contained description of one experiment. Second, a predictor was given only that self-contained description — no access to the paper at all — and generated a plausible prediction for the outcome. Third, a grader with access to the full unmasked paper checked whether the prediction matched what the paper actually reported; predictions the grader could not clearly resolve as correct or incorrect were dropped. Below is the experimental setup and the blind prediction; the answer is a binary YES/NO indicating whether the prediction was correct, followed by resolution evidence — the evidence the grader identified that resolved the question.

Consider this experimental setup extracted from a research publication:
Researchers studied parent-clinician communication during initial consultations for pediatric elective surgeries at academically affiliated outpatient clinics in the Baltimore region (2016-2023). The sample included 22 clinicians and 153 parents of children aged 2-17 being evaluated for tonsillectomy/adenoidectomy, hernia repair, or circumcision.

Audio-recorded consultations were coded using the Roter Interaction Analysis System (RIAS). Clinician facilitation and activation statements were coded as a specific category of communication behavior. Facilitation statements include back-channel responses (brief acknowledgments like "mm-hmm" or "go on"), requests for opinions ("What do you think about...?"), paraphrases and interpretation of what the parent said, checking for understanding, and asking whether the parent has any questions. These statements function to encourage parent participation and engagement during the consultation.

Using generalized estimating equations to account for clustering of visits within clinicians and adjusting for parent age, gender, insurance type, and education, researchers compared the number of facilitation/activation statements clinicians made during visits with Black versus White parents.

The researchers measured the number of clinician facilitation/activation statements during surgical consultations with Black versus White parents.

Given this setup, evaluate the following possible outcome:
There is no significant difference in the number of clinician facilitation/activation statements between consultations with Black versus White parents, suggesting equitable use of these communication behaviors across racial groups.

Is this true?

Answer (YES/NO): YES